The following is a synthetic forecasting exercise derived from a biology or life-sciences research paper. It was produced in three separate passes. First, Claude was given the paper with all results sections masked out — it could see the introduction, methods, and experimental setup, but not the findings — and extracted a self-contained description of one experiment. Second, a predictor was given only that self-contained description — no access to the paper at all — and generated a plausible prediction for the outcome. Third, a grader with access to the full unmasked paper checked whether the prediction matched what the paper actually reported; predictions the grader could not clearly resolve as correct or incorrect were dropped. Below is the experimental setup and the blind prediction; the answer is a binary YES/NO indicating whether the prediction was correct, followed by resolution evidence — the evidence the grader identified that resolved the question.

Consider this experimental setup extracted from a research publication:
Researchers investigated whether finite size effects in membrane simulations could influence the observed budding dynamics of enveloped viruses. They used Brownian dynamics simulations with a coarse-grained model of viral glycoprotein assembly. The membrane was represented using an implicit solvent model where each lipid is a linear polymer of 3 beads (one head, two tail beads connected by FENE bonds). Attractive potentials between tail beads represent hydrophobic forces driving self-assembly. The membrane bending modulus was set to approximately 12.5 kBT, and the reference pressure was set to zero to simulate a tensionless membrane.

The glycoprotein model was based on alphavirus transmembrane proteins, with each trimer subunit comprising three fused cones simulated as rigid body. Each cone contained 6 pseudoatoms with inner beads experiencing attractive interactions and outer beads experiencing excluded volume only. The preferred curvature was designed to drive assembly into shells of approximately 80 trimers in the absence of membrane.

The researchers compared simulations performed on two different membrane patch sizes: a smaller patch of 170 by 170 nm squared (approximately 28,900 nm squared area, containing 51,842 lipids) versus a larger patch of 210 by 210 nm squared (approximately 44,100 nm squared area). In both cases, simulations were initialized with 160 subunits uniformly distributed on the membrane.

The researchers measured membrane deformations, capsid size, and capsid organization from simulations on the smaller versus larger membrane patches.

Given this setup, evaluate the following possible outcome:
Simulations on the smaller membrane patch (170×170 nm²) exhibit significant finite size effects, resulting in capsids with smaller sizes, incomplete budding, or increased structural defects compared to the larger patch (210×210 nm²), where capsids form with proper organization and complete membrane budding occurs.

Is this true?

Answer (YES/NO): NO